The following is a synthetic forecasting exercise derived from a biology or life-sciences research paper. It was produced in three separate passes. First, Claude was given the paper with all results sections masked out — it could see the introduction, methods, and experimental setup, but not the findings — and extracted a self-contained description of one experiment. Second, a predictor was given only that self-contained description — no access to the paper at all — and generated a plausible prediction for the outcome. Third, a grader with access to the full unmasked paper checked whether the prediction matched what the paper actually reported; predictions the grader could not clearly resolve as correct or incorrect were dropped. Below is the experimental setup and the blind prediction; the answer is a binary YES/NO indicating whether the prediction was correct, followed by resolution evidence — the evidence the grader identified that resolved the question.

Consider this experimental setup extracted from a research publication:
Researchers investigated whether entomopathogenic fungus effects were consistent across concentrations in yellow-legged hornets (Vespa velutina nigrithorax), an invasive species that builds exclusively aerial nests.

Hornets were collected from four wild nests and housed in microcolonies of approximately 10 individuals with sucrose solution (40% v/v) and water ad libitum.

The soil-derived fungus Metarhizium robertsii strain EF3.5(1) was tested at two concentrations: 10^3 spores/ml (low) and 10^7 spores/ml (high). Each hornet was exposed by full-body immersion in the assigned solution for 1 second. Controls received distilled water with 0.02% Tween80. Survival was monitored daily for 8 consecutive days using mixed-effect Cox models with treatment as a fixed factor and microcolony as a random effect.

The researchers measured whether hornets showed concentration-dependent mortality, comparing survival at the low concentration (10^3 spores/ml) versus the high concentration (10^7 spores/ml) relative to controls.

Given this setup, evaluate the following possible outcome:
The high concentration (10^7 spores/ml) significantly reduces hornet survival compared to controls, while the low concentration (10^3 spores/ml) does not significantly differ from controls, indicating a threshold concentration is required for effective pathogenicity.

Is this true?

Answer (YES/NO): NO